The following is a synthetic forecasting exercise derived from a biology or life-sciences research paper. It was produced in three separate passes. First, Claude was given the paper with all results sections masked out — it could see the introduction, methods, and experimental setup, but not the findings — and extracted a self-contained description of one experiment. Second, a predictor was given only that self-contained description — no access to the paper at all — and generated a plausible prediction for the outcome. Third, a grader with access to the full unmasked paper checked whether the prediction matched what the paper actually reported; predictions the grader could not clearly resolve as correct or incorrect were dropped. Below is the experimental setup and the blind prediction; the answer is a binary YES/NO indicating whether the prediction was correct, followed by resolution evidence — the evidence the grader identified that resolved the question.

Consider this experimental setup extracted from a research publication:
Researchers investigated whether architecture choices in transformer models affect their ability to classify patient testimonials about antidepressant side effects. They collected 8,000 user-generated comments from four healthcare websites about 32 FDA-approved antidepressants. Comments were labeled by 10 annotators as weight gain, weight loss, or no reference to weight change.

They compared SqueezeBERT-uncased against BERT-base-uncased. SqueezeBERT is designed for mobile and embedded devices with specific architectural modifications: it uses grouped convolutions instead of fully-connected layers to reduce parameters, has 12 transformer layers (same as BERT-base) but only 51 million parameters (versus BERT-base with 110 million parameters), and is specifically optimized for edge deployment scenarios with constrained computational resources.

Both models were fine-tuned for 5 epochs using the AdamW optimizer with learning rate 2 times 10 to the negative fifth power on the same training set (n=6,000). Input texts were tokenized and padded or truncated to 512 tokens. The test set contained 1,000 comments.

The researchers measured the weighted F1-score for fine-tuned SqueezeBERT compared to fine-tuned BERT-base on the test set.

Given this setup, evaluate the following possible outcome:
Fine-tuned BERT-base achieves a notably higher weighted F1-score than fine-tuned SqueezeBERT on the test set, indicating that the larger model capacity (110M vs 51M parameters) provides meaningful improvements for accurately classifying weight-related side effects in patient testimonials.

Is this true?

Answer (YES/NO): NO